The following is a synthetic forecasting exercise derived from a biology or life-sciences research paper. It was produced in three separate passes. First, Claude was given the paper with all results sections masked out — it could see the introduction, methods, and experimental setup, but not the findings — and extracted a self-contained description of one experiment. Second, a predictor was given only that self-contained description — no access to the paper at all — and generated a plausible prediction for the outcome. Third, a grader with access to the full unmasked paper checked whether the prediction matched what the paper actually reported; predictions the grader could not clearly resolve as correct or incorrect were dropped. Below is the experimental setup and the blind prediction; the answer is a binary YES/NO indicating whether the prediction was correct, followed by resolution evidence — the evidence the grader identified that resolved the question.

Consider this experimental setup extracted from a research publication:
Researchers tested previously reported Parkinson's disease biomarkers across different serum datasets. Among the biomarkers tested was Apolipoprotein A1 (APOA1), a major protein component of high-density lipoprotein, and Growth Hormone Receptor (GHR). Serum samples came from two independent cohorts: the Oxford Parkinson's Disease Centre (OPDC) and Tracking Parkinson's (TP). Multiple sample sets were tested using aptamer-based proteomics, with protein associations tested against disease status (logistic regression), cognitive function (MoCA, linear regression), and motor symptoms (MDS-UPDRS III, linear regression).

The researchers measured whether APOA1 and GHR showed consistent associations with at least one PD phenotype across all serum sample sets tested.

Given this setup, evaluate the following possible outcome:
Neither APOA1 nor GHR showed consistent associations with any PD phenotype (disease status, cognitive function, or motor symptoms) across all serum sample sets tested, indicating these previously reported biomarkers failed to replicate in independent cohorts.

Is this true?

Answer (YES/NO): NO